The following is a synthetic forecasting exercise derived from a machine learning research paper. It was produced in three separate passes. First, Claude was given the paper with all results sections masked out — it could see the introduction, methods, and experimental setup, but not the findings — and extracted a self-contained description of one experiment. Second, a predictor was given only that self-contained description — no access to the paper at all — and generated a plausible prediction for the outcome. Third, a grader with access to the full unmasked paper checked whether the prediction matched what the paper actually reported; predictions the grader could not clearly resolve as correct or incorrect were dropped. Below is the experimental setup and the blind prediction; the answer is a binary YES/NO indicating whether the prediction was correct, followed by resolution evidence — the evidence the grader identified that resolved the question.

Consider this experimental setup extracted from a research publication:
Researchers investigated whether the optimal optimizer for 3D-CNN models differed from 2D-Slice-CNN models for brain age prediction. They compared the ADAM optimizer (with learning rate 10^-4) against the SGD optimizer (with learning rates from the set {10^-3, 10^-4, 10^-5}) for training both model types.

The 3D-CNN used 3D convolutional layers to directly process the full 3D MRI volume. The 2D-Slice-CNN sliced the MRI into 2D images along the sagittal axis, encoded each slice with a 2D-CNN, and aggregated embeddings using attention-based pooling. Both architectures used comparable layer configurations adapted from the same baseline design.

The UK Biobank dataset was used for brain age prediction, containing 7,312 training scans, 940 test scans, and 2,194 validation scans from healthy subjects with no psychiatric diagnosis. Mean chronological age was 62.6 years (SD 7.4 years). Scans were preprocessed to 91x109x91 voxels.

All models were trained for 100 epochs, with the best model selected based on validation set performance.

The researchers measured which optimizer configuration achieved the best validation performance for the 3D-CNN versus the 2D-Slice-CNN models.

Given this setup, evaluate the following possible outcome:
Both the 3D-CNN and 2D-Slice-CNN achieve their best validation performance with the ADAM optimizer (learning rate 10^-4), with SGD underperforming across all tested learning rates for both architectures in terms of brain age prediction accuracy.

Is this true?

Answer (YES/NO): NO